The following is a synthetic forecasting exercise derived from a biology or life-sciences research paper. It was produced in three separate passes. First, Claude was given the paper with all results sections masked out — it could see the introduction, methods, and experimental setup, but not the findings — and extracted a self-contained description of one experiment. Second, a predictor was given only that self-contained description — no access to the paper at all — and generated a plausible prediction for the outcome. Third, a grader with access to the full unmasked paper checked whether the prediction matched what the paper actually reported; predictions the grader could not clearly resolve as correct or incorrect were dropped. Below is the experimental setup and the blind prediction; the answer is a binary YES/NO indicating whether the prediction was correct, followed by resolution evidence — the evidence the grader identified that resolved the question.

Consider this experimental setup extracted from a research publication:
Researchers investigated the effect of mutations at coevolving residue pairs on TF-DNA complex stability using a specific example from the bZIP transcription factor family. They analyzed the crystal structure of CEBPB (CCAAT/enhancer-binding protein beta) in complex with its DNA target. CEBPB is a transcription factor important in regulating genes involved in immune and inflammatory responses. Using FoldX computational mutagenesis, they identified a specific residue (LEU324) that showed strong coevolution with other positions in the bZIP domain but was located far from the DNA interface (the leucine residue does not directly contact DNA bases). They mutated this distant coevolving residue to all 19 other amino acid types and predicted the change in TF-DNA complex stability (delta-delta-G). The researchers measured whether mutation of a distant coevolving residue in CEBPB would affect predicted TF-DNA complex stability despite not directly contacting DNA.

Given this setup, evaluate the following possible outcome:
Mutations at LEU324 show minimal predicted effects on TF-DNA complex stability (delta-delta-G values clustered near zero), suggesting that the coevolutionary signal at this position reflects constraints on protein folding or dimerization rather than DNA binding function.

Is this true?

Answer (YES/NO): NO